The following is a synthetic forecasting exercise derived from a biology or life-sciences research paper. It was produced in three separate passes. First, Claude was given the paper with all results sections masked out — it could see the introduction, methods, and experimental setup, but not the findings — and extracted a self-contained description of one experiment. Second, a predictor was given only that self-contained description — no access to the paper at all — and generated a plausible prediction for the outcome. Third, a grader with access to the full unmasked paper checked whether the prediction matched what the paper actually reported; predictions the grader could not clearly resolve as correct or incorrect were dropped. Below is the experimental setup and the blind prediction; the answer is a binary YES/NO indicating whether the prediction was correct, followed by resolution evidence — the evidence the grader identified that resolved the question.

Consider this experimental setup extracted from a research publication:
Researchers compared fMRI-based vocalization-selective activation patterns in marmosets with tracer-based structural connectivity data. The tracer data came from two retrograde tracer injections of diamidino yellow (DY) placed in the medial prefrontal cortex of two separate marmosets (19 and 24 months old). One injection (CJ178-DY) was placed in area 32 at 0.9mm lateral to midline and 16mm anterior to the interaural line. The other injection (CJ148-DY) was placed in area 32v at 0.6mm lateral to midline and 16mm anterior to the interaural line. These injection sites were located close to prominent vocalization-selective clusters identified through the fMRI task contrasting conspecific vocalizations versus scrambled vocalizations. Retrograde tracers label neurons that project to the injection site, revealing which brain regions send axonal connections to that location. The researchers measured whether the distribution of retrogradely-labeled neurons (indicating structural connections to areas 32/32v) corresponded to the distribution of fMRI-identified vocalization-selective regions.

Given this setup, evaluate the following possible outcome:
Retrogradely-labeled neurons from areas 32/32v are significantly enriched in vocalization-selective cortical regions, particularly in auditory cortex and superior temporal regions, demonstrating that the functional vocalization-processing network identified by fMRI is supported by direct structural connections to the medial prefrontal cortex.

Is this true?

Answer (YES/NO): YES